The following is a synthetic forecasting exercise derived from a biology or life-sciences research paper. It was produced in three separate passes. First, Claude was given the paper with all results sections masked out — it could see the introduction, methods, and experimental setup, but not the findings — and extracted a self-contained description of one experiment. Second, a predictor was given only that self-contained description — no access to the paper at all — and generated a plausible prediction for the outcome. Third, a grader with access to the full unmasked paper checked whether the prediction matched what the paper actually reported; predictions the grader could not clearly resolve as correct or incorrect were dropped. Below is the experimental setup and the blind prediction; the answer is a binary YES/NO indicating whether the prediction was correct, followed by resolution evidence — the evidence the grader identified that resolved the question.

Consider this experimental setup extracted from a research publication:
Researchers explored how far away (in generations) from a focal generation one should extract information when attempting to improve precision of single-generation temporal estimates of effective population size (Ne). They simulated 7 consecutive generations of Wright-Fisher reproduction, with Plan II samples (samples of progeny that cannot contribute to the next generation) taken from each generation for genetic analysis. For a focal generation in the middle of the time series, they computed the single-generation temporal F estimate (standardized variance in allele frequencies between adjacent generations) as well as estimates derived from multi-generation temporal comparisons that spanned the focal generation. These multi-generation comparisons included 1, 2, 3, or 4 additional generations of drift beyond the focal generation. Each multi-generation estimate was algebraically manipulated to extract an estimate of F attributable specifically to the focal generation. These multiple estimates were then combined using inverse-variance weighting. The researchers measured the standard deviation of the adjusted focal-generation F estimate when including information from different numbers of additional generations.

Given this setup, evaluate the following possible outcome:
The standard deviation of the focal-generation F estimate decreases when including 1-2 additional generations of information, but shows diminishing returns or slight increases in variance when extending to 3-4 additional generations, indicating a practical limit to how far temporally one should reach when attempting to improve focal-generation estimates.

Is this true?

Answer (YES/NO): NO